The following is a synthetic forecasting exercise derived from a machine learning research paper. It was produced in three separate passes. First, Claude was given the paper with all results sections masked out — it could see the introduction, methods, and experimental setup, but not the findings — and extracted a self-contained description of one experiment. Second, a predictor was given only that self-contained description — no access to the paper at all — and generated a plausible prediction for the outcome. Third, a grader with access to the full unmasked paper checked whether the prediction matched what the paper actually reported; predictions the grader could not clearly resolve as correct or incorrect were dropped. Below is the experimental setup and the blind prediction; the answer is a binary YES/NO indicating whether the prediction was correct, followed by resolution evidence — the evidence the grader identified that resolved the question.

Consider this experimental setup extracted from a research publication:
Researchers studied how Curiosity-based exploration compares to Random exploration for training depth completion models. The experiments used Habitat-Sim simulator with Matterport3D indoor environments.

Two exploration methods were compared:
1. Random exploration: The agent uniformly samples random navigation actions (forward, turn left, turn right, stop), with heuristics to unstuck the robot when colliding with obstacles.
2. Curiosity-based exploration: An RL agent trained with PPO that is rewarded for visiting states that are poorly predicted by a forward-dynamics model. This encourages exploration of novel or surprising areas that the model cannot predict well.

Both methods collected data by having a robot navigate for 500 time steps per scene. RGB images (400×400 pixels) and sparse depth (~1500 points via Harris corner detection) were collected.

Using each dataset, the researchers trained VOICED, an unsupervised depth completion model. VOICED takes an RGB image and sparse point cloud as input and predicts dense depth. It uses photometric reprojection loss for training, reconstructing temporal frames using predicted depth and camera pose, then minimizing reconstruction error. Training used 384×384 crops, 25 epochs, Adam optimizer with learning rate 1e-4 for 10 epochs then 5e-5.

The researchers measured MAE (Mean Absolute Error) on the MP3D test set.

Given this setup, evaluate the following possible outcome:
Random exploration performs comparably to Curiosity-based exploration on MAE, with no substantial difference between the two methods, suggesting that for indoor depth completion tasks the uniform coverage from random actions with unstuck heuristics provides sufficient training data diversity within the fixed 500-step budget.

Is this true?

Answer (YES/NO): NO